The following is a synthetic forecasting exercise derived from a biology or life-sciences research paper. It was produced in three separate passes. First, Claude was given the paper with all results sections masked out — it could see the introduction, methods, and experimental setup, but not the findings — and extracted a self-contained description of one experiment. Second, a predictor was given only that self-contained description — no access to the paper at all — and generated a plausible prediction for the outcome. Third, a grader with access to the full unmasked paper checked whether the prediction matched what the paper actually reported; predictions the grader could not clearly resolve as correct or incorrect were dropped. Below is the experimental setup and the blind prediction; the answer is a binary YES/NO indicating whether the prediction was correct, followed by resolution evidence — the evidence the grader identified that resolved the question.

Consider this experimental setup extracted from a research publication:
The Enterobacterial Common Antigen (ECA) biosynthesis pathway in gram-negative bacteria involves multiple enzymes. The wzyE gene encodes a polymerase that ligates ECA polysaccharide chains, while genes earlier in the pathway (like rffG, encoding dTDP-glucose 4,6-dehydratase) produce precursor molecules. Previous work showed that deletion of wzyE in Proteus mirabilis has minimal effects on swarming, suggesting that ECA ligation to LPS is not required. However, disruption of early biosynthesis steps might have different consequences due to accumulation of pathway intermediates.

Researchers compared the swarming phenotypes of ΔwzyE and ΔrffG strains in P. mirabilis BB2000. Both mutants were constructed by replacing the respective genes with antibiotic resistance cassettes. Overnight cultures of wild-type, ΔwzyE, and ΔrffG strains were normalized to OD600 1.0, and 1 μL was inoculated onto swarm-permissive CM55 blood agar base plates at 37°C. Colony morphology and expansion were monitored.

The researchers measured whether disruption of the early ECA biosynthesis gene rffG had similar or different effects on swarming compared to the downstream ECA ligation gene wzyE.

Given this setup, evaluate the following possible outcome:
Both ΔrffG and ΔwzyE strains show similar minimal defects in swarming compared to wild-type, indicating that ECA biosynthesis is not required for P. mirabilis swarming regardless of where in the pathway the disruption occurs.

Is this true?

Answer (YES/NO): NO